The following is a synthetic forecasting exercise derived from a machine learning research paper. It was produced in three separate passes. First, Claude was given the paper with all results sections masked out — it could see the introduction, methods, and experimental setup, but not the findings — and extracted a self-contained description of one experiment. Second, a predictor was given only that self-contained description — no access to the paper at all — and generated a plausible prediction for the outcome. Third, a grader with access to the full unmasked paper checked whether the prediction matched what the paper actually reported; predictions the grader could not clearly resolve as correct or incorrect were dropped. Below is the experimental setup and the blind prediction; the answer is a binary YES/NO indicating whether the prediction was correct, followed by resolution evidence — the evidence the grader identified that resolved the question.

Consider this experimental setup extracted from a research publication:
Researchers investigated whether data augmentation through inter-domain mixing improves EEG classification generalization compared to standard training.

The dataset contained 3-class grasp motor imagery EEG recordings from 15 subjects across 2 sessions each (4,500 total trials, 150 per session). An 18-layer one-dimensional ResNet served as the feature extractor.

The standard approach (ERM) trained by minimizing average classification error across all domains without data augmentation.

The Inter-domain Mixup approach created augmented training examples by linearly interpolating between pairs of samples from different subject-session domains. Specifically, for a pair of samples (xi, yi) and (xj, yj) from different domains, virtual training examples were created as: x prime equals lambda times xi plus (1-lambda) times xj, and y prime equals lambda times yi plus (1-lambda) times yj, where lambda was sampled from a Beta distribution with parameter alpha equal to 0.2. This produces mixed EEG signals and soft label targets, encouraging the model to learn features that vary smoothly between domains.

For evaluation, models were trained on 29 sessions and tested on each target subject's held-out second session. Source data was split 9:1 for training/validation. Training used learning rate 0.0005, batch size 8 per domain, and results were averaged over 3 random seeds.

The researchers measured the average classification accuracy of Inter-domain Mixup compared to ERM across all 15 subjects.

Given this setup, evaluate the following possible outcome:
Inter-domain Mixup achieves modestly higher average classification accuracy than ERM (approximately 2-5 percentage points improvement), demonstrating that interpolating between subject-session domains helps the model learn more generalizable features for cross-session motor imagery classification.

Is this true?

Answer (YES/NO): NO